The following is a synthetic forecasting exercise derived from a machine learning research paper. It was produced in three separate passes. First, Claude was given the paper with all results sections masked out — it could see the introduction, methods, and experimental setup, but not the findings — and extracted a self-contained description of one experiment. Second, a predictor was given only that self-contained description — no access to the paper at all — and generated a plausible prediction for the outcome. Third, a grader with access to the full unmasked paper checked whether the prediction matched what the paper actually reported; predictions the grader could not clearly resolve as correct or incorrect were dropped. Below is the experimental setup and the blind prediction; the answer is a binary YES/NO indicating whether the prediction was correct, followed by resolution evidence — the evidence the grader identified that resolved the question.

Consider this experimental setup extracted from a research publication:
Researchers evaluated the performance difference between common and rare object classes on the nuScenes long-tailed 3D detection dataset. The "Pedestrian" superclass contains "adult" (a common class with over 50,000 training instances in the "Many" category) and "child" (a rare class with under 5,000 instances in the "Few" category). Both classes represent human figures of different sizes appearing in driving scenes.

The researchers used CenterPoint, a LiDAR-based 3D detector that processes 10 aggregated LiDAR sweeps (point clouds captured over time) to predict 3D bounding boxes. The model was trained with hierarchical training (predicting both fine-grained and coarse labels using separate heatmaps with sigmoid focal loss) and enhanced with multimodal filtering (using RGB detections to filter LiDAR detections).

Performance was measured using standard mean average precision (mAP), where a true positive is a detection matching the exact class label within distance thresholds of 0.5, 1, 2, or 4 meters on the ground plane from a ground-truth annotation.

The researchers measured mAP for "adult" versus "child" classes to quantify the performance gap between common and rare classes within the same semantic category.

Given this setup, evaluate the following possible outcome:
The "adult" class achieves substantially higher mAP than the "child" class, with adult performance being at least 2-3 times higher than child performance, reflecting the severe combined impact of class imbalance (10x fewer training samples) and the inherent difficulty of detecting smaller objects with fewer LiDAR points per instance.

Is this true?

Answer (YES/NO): YES